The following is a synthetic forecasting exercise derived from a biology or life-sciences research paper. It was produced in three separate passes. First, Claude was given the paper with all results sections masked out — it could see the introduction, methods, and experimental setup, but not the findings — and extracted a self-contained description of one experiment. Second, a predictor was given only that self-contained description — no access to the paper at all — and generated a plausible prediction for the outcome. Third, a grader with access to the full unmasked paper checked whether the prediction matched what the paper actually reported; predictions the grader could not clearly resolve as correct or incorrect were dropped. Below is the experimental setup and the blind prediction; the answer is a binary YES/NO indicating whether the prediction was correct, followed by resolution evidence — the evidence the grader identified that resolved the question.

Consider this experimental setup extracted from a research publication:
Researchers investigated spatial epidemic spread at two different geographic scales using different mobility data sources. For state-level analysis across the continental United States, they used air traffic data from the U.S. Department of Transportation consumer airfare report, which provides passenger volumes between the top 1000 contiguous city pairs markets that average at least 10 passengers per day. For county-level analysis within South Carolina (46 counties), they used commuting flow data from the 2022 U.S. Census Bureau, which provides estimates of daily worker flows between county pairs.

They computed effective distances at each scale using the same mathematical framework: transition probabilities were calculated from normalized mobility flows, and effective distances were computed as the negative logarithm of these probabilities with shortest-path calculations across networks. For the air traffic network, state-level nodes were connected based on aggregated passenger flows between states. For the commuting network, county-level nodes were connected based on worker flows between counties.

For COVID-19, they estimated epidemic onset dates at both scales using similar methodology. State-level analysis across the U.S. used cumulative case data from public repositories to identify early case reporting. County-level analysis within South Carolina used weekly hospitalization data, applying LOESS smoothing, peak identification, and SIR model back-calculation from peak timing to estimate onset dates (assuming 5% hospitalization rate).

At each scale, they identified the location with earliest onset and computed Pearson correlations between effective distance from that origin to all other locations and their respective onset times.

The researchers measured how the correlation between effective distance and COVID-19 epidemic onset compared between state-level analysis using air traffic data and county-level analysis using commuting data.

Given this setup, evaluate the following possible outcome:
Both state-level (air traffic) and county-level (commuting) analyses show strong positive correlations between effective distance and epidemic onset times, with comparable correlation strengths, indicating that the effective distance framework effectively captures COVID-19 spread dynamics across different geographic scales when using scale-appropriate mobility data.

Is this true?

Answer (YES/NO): NO